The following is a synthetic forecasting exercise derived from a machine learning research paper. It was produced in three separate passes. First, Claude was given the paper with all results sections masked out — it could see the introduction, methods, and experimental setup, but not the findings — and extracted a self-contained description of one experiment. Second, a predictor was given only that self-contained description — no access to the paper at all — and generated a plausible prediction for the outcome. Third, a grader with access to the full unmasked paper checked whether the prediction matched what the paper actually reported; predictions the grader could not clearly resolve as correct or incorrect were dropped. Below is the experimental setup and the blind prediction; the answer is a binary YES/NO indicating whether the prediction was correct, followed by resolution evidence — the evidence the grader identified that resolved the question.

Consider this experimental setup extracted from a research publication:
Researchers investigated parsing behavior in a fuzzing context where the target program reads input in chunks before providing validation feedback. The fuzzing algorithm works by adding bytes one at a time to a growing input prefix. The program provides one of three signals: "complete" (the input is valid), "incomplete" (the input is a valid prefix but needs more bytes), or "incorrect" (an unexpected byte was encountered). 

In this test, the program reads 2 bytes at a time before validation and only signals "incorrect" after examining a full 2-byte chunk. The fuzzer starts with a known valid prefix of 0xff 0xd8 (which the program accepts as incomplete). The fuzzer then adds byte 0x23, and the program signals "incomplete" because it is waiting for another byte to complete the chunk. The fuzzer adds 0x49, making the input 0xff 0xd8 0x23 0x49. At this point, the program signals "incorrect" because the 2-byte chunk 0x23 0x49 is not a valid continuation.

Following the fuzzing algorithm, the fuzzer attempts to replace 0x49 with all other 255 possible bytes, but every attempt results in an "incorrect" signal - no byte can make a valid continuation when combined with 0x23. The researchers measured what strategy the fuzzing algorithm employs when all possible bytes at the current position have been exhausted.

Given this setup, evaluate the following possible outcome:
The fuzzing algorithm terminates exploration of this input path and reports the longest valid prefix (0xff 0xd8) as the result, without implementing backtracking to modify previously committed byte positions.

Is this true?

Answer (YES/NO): NO